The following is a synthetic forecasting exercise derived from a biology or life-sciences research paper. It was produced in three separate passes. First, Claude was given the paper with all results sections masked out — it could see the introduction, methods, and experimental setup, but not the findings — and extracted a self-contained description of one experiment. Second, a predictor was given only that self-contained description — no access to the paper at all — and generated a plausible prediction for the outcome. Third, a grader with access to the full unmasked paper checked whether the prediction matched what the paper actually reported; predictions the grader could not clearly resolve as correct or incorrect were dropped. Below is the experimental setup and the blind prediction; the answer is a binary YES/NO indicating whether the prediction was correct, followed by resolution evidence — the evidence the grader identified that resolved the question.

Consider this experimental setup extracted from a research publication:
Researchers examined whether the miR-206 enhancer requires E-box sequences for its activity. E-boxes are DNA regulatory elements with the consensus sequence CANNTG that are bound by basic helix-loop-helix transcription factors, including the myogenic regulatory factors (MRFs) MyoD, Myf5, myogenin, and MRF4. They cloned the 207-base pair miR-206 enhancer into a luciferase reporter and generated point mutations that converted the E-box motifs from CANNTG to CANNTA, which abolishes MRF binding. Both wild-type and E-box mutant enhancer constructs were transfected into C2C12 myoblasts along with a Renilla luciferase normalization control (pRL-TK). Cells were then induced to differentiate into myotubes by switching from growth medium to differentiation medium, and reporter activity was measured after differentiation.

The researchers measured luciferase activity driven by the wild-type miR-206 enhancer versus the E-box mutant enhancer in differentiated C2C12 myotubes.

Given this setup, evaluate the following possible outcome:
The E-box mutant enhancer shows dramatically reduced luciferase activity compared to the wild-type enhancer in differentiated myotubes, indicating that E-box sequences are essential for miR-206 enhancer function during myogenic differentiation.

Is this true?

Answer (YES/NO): YES